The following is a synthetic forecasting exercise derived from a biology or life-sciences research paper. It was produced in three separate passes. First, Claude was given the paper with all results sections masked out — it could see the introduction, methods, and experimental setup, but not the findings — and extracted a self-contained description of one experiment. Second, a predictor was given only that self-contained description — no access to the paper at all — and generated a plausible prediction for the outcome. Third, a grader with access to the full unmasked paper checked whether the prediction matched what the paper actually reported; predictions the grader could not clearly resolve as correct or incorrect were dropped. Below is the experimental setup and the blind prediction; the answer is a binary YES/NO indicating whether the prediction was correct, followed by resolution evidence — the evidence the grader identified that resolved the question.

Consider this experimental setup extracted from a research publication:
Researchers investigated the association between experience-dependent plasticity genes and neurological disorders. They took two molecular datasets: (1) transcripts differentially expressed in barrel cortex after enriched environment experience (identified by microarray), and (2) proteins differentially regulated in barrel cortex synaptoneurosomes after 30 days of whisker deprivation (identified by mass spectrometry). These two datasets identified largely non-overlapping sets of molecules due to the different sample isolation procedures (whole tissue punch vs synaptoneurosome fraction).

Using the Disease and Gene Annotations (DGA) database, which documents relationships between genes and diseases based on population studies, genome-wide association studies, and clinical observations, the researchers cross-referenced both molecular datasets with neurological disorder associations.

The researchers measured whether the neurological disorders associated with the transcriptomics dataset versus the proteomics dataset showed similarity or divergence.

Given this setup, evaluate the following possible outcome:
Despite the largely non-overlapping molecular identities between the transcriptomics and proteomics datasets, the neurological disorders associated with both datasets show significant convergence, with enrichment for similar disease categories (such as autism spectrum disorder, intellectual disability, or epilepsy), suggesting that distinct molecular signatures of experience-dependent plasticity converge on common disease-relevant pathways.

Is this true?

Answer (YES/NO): YES